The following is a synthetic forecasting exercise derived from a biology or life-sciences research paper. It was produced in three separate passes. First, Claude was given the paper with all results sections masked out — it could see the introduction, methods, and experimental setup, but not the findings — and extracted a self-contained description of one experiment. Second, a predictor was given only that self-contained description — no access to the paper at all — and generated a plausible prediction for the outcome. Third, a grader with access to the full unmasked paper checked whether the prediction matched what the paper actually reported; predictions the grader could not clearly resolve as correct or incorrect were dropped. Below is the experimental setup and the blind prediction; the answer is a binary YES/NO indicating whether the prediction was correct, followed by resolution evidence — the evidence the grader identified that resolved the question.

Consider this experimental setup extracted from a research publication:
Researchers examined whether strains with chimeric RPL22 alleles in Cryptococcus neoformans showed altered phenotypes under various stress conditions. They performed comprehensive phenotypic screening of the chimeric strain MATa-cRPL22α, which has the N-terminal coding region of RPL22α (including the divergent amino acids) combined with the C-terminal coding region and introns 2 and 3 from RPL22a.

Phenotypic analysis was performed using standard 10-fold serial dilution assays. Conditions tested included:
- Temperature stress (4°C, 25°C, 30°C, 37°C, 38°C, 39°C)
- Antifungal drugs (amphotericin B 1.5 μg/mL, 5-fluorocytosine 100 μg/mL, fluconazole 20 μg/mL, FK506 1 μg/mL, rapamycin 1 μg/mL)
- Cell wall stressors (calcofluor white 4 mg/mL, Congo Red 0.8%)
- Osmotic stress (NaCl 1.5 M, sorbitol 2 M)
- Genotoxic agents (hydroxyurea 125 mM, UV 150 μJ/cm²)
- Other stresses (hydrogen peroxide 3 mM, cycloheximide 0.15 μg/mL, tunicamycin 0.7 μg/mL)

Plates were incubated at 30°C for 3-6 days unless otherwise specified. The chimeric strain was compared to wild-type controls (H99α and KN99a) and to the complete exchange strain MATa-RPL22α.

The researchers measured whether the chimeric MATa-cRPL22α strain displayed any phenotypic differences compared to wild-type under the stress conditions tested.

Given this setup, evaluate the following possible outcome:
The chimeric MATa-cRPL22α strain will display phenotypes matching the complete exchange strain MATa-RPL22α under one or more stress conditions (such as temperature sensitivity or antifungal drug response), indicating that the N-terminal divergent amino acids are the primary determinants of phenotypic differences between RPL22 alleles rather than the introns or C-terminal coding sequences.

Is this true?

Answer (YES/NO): NO